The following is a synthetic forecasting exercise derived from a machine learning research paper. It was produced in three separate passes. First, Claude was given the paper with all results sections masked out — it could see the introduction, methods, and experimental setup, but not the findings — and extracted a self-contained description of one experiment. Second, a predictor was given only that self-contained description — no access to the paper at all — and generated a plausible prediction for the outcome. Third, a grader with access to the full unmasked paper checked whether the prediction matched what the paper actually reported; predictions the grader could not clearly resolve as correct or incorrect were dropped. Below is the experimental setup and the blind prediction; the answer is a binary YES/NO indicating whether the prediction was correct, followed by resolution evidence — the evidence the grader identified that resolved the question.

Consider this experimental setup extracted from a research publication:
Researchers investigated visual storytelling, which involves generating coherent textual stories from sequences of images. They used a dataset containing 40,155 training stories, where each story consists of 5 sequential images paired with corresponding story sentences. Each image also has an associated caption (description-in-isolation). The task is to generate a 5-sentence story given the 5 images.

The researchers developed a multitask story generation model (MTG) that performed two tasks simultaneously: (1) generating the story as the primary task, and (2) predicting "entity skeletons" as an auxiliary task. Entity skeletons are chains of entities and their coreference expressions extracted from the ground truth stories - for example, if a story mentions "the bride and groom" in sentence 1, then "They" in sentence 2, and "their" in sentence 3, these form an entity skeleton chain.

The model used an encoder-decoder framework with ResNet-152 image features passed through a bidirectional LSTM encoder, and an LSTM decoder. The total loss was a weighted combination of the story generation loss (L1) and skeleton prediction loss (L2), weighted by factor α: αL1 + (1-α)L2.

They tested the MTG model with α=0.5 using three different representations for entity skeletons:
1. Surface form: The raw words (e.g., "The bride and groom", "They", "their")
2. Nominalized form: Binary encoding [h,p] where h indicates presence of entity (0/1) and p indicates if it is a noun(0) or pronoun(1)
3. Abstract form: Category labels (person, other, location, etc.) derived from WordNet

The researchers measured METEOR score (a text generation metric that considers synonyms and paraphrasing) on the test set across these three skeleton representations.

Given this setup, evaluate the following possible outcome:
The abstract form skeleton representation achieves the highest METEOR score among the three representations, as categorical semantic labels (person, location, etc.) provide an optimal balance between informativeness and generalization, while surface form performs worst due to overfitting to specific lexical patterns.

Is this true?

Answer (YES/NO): NO